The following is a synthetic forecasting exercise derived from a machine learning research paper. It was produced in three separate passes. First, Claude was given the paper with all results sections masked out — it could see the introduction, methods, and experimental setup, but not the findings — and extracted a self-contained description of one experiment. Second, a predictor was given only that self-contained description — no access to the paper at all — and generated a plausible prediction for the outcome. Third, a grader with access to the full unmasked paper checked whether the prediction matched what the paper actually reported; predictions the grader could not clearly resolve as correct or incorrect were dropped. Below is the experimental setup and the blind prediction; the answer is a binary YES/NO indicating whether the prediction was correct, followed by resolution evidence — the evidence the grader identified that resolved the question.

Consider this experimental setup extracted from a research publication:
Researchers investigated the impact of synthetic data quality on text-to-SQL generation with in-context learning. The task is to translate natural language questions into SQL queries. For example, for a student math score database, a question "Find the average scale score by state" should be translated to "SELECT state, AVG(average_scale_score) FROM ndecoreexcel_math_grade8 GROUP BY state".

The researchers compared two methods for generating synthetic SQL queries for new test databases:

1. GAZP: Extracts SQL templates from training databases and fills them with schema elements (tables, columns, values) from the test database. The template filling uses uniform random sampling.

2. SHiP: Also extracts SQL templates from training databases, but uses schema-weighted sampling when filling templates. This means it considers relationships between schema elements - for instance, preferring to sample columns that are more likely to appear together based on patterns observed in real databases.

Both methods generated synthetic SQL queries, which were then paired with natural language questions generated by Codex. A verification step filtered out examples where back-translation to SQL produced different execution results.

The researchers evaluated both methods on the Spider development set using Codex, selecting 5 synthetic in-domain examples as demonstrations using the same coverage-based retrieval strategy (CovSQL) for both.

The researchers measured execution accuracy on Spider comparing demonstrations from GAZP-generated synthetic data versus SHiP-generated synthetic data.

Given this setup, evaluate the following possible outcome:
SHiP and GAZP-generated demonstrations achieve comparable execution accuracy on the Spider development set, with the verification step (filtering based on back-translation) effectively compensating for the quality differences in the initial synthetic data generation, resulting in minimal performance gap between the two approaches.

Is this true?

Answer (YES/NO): NO